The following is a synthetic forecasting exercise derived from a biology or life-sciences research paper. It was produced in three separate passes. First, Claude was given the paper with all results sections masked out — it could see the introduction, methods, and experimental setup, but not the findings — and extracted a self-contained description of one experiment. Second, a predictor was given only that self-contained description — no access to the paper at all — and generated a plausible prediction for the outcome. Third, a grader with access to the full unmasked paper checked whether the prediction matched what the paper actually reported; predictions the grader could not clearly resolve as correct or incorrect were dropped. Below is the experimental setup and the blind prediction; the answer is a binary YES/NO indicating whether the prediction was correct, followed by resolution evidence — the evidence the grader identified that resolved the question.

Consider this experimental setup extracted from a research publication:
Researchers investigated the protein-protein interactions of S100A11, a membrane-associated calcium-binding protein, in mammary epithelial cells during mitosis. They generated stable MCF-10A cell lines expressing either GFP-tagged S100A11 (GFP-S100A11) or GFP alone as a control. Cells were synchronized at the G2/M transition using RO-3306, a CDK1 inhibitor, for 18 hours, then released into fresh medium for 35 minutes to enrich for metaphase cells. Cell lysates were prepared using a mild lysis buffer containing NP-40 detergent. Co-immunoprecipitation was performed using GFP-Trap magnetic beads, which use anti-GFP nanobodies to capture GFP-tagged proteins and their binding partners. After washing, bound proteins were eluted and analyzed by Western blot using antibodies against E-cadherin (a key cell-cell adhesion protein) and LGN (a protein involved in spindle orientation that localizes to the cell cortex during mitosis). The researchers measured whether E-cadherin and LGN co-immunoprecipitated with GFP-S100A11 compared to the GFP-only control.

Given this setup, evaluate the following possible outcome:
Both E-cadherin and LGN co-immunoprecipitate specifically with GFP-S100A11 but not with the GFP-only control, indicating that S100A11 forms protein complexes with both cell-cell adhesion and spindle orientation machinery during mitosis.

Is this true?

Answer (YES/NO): YES